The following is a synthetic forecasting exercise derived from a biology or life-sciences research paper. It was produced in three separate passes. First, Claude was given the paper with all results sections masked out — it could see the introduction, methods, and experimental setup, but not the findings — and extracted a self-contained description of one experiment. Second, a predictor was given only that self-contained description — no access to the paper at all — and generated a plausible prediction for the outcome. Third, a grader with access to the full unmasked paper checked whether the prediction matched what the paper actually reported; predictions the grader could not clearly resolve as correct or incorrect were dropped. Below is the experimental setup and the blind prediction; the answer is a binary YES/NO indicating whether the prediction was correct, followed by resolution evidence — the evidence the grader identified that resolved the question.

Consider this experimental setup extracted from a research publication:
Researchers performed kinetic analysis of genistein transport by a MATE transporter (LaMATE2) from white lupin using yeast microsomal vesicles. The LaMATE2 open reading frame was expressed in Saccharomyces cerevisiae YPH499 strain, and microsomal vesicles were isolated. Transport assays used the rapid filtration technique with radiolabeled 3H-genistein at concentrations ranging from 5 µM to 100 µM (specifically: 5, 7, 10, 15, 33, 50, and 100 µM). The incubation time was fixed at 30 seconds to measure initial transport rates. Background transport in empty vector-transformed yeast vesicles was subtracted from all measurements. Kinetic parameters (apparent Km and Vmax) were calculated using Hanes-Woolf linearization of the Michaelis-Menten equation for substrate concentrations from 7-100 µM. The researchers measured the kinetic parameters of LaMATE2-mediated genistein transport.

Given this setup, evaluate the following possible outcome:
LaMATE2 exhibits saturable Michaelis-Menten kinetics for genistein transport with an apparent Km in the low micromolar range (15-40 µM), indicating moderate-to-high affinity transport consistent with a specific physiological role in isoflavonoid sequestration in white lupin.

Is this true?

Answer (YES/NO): NO